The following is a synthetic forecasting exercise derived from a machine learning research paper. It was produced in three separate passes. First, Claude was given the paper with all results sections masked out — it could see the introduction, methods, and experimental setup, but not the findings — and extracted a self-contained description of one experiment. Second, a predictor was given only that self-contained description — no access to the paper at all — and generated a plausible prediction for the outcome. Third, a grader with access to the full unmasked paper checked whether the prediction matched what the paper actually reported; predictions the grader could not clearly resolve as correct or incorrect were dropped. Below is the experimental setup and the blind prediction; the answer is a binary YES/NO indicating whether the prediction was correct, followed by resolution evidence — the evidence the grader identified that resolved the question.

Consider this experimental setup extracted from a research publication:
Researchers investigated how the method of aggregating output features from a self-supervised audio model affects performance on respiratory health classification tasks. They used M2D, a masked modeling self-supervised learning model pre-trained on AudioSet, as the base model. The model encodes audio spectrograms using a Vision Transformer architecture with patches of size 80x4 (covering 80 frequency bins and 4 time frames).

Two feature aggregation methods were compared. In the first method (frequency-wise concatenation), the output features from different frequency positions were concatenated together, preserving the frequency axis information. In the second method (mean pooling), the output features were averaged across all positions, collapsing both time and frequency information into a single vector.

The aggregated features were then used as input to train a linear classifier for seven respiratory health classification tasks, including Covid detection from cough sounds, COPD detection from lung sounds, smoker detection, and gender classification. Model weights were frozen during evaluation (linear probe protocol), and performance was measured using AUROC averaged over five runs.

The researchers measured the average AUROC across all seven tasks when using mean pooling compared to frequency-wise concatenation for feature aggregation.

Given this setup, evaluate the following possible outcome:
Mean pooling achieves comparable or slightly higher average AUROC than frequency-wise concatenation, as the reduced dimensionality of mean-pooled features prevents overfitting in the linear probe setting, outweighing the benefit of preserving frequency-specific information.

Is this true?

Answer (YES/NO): NO